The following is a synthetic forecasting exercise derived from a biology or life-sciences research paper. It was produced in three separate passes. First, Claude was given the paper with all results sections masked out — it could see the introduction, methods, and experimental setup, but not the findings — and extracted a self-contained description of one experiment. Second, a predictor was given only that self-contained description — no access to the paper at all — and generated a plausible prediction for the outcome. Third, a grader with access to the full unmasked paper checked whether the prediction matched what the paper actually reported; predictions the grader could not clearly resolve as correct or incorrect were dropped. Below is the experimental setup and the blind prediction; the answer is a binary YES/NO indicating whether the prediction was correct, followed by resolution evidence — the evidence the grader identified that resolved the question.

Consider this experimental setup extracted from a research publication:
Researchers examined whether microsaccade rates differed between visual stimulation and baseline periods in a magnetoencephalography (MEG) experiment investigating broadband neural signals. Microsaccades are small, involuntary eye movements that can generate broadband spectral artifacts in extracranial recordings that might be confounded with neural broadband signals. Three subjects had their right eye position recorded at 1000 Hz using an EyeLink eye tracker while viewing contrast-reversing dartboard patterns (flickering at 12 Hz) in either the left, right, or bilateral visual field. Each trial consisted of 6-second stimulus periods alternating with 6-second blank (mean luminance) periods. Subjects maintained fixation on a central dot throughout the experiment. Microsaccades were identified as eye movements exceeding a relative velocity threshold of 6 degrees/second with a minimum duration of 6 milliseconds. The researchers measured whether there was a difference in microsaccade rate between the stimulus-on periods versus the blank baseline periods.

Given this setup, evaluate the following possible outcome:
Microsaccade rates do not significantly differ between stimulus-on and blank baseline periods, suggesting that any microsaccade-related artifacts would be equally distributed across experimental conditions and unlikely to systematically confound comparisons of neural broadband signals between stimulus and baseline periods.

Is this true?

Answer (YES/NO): YES